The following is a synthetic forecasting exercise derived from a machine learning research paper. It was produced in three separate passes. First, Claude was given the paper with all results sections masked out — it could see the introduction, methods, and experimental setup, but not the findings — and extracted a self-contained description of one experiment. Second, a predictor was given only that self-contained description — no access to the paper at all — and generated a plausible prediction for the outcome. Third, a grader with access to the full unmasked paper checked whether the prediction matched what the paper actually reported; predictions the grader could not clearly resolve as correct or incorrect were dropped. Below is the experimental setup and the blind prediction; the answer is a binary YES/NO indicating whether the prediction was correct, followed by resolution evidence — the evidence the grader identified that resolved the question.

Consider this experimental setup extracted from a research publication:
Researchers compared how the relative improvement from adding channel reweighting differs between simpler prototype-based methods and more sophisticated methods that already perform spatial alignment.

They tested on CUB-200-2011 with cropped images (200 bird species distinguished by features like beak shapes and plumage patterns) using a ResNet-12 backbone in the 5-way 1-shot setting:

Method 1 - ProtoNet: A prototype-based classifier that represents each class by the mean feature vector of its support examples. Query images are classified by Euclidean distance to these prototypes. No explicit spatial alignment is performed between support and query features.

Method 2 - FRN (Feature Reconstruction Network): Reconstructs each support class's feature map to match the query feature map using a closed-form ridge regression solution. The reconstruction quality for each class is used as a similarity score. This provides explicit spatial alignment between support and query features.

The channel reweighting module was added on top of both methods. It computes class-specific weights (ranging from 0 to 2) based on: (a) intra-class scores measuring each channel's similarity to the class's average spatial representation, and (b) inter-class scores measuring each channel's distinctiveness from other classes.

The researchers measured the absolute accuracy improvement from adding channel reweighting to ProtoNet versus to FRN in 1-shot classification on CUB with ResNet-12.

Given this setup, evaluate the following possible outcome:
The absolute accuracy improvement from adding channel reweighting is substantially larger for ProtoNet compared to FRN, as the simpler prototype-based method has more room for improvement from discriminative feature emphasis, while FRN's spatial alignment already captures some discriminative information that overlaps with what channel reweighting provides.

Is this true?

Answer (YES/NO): YES